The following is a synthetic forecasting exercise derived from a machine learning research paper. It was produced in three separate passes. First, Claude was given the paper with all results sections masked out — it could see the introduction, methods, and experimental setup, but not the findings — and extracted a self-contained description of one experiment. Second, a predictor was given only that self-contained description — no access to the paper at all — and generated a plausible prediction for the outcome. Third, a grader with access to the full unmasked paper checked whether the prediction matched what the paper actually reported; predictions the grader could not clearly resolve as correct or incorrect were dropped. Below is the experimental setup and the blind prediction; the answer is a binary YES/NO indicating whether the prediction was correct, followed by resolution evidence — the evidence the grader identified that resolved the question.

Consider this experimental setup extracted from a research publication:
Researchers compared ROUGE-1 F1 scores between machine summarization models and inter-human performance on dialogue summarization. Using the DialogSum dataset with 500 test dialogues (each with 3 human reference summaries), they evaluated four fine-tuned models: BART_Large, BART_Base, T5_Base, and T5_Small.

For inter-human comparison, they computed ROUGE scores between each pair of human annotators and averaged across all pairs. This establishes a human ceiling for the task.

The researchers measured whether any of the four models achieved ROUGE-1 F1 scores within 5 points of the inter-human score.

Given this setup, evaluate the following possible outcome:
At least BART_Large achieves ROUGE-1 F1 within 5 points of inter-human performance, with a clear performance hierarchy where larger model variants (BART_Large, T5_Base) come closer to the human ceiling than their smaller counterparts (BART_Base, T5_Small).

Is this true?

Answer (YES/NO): NO